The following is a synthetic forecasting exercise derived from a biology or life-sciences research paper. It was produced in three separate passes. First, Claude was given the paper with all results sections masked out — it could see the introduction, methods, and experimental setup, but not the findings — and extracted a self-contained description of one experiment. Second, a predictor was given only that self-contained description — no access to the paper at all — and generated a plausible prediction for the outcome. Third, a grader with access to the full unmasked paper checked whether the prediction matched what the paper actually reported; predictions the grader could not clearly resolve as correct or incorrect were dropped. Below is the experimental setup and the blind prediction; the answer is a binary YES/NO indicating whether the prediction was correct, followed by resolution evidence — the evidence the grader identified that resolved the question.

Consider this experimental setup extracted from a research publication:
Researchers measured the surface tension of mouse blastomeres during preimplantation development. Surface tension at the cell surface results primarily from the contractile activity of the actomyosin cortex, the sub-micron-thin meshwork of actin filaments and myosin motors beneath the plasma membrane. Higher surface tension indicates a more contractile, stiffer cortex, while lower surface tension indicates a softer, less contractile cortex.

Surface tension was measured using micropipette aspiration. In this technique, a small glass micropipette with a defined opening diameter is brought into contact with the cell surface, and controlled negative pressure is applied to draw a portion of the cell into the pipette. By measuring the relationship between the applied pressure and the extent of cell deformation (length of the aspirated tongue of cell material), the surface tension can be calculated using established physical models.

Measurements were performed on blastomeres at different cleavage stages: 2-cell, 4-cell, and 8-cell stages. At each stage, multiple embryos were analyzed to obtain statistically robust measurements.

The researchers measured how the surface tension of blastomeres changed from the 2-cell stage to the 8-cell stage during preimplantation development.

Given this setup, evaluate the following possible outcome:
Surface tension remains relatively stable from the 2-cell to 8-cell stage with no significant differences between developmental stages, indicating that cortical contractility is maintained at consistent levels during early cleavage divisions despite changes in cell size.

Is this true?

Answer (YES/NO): NO